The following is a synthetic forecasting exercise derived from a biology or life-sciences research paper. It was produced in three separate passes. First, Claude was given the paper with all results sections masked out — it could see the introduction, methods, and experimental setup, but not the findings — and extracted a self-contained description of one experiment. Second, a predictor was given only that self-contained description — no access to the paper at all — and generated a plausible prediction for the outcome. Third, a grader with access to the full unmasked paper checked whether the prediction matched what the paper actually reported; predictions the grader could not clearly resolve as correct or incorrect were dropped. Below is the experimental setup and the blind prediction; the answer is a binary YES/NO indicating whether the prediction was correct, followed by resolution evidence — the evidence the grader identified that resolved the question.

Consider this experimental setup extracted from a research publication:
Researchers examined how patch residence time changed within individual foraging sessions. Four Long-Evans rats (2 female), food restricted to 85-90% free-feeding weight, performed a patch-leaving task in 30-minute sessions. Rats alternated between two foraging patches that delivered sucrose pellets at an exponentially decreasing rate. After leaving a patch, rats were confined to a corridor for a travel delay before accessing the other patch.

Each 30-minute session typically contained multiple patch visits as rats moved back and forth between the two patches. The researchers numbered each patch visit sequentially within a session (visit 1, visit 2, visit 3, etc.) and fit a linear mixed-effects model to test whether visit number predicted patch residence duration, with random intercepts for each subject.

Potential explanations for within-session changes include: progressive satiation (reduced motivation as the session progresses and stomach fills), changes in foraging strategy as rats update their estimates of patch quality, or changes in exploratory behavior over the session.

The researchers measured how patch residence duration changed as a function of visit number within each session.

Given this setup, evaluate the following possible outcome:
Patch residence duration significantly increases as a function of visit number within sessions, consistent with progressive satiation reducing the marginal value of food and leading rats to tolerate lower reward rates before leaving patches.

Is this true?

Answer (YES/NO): YES